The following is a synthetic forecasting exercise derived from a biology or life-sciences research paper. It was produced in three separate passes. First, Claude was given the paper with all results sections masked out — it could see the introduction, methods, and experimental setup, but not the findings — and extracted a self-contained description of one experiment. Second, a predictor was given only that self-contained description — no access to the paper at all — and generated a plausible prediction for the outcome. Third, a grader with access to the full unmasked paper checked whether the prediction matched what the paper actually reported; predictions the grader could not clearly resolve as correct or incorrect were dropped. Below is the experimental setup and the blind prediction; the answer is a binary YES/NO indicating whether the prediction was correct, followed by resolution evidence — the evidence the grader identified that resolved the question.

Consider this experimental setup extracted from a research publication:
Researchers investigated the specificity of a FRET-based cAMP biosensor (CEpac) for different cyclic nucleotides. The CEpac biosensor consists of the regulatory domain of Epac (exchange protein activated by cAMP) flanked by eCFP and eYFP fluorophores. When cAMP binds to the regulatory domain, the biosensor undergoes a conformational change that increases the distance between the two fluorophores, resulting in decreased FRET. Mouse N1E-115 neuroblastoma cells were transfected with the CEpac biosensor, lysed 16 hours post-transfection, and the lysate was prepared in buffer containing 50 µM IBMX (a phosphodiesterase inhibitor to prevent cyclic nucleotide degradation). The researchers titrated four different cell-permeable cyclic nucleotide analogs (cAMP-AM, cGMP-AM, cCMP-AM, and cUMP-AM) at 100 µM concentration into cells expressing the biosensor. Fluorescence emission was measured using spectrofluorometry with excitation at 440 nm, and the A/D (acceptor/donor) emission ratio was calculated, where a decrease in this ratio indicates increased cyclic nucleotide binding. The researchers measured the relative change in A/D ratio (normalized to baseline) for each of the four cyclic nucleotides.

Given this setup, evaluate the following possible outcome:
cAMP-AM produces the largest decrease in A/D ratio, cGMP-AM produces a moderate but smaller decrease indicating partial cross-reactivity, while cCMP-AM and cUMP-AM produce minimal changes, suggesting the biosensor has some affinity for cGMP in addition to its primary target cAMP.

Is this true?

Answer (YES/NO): NO